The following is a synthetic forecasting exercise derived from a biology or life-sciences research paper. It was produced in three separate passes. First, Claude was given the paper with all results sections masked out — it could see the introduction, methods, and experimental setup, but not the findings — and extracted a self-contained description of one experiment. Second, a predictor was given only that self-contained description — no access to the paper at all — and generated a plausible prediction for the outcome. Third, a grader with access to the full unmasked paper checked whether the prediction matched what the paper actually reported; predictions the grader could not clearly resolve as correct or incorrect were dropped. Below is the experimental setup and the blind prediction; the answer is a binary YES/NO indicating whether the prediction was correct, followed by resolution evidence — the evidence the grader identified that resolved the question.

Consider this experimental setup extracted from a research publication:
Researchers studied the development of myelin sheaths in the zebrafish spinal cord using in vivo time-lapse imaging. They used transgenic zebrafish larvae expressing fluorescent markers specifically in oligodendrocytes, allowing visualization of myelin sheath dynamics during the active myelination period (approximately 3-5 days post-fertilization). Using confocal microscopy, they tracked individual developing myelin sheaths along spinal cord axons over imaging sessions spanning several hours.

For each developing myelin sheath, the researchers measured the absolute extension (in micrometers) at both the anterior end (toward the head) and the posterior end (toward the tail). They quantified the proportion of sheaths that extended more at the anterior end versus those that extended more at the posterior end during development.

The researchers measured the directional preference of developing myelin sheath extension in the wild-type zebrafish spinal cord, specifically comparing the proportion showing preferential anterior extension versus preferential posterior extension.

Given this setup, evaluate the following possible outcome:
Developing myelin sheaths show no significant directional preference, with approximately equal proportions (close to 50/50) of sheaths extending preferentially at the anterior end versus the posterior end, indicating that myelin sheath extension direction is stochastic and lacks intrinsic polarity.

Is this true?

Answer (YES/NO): NO